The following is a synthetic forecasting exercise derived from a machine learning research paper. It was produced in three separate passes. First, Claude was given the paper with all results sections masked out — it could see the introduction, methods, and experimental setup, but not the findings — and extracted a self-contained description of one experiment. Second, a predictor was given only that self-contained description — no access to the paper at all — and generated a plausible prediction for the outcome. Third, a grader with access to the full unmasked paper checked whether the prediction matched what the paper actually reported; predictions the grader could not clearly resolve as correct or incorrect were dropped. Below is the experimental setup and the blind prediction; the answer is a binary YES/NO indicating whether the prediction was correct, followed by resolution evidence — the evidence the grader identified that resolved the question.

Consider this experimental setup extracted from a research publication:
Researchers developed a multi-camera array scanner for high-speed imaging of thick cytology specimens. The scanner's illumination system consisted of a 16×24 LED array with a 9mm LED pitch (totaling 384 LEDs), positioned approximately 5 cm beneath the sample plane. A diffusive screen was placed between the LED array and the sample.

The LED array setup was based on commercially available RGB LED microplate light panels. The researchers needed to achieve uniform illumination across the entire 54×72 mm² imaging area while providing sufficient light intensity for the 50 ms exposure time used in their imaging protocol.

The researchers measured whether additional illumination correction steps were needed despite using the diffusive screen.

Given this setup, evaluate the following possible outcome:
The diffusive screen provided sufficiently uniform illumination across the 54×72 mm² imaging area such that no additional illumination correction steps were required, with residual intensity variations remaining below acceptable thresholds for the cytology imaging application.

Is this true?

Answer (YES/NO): NO